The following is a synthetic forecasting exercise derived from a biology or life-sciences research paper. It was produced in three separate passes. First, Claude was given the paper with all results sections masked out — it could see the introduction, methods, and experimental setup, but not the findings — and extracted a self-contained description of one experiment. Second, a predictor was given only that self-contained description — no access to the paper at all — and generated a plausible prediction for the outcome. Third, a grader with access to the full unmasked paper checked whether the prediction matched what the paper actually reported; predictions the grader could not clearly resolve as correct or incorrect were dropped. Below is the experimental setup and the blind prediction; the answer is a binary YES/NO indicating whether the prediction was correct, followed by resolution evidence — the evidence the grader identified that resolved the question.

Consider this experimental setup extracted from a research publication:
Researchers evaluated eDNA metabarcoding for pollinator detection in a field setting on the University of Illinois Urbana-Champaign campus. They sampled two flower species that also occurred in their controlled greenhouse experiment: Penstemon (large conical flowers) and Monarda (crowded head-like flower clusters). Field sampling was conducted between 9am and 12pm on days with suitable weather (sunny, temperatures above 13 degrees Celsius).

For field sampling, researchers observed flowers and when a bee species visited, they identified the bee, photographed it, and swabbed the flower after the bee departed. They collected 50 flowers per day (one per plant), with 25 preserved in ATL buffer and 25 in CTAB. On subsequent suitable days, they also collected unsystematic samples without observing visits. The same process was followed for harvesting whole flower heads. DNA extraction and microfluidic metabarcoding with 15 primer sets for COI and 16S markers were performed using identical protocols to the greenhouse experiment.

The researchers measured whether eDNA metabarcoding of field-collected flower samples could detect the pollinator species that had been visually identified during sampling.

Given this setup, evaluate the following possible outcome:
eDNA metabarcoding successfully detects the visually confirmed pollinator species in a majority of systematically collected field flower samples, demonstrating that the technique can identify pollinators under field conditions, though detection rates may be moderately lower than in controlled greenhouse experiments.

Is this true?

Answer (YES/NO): NO